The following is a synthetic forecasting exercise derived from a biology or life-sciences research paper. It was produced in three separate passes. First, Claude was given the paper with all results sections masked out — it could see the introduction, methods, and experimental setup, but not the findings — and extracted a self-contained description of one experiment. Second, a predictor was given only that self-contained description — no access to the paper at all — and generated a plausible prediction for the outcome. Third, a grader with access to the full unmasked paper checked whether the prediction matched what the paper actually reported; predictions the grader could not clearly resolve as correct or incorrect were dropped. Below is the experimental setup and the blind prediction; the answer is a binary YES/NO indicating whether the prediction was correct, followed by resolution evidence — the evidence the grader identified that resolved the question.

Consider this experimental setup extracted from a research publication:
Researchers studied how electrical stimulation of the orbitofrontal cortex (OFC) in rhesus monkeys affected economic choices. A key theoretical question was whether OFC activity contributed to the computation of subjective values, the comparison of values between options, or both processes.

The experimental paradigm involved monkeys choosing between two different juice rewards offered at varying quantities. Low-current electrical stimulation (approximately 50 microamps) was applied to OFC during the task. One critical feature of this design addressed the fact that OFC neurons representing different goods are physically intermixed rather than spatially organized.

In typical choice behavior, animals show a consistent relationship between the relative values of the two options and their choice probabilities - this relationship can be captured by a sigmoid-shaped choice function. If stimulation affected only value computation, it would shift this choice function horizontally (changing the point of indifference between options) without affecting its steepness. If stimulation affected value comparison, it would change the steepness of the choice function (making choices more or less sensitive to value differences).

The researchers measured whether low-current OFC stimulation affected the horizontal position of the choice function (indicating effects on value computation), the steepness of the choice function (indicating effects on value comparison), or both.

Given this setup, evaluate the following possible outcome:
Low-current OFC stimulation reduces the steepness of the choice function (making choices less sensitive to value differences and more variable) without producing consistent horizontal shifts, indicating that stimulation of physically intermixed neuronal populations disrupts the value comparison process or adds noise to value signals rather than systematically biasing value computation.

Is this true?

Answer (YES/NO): NO